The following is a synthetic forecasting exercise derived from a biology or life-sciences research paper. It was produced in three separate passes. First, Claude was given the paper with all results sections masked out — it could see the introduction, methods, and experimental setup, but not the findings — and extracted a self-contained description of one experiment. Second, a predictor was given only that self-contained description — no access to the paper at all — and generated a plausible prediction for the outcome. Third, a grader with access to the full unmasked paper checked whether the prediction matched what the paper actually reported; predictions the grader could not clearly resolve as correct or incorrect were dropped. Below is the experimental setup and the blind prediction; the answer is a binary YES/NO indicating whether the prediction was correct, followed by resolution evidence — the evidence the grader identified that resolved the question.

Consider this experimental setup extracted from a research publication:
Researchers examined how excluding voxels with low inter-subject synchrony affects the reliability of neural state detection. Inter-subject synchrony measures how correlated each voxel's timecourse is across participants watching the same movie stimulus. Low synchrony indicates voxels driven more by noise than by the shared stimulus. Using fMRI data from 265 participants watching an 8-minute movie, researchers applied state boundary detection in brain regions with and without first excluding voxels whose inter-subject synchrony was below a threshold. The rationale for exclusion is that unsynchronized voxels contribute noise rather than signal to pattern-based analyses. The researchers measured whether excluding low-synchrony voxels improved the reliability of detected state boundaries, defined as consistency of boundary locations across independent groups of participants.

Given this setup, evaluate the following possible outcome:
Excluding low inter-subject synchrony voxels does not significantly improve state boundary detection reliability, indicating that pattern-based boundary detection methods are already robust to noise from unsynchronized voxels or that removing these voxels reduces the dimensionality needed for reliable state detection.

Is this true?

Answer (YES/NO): YES